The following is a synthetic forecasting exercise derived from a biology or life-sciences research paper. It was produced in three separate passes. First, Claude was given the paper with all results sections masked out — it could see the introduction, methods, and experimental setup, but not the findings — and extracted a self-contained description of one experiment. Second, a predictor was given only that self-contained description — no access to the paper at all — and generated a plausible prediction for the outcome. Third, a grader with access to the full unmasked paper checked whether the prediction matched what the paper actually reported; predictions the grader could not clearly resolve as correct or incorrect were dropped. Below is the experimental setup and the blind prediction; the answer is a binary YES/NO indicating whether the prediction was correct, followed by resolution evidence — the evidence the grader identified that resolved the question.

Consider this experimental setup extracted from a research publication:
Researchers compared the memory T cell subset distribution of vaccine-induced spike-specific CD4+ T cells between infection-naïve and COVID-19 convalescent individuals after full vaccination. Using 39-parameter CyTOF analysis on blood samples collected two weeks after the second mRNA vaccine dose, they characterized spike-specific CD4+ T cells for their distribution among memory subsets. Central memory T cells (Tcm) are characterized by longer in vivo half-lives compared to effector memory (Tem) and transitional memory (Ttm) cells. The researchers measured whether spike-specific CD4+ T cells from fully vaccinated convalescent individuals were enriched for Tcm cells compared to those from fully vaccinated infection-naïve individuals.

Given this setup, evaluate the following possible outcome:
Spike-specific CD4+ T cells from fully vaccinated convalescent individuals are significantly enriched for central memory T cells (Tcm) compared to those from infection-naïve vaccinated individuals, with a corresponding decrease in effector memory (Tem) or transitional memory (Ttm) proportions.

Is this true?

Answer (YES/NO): YES